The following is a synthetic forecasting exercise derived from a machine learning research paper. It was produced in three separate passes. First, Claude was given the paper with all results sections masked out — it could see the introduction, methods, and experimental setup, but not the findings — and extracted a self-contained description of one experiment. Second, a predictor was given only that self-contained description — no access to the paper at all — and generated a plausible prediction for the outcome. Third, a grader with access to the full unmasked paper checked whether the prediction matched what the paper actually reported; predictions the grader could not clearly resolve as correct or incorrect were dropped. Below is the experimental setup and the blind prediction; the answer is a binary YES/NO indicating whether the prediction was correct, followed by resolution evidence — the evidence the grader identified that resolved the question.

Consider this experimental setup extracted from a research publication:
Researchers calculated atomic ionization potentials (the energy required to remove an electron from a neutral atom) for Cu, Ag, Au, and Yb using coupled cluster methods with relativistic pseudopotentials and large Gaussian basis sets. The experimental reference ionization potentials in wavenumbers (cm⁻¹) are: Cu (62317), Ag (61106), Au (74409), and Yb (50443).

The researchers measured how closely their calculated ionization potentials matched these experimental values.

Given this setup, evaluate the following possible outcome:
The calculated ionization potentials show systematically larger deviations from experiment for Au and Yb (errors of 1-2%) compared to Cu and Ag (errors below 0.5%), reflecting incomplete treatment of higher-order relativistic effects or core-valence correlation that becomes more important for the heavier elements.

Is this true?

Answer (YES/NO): NO